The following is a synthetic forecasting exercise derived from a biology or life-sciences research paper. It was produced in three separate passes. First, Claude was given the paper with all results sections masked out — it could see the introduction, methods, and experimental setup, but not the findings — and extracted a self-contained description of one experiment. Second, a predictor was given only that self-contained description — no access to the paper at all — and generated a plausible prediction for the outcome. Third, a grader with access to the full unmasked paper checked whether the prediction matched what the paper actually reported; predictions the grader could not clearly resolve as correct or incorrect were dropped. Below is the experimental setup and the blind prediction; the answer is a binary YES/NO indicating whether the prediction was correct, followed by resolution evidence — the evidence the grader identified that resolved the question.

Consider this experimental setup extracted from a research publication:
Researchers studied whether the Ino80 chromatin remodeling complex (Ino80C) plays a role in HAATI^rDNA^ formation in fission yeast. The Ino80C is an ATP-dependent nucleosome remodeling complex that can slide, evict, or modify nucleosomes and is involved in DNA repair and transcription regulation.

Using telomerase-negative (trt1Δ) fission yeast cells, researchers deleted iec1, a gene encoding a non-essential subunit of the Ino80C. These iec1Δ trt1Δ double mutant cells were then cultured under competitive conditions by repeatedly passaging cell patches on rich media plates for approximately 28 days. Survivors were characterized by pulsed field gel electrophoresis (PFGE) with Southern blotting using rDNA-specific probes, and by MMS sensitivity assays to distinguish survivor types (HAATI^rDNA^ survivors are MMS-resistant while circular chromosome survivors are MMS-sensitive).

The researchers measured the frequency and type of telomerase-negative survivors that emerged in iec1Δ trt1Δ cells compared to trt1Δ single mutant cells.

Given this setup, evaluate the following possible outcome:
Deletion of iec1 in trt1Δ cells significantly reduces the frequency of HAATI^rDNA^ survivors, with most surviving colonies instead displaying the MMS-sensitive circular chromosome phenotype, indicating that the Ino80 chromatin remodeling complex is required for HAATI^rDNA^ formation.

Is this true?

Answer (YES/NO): NO